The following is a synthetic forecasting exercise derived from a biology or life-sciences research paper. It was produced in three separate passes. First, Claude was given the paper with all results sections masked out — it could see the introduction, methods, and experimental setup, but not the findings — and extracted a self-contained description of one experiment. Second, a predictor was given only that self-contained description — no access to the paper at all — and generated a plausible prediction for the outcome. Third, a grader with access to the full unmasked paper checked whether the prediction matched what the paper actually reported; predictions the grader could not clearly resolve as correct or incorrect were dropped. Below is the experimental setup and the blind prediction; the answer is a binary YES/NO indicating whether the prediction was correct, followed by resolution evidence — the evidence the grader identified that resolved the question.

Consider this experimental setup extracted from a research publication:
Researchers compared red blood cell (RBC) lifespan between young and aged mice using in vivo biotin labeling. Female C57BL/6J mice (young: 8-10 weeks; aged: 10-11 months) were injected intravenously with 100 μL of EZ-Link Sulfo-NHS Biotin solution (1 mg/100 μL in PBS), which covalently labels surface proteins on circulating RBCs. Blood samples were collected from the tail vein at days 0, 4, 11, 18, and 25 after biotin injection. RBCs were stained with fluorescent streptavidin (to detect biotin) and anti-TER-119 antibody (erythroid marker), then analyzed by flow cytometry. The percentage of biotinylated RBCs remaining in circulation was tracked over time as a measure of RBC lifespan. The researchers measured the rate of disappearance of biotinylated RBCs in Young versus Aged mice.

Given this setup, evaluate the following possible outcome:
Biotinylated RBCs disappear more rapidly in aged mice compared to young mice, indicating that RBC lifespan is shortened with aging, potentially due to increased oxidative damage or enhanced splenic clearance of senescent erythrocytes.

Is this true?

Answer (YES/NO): NO